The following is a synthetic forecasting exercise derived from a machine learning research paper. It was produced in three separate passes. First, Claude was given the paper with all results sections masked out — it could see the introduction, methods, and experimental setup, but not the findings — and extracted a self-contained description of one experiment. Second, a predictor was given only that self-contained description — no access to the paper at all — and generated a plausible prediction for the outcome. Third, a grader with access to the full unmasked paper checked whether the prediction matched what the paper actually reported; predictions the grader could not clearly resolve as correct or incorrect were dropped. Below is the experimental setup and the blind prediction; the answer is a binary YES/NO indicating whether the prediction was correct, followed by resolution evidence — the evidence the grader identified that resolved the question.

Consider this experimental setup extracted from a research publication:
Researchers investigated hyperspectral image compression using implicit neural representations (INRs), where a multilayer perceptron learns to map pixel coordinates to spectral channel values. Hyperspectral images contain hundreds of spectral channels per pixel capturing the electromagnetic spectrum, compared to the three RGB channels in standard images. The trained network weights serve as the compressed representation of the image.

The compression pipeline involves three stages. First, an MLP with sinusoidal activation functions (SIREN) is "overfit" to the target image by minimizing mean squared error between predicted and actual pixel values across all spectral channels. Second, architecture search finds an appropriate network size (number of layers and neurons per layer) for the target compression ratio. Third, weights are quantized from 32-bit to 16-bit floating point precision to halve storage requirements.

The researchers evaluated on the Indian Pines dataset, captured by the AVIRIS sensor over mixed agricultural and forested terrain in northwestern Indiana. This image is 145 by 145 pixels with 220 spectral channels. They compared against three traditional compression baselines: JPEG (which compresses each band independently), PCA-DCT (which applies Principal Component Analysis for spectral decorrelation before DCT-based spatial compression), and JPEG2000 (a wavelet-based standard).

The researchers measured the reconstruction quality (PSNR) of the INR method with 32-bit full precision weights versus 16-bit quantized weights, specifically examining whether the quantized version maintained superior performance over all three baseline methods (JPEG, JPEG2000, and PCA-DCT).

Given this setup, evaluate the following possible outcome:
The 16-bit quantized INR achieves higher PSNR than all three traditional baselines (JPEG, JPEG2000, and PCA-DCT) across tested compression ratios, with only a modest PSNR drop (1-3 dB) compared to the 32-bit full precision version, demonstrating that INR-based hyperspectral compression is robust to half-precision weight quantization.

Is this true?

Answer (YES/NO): NO